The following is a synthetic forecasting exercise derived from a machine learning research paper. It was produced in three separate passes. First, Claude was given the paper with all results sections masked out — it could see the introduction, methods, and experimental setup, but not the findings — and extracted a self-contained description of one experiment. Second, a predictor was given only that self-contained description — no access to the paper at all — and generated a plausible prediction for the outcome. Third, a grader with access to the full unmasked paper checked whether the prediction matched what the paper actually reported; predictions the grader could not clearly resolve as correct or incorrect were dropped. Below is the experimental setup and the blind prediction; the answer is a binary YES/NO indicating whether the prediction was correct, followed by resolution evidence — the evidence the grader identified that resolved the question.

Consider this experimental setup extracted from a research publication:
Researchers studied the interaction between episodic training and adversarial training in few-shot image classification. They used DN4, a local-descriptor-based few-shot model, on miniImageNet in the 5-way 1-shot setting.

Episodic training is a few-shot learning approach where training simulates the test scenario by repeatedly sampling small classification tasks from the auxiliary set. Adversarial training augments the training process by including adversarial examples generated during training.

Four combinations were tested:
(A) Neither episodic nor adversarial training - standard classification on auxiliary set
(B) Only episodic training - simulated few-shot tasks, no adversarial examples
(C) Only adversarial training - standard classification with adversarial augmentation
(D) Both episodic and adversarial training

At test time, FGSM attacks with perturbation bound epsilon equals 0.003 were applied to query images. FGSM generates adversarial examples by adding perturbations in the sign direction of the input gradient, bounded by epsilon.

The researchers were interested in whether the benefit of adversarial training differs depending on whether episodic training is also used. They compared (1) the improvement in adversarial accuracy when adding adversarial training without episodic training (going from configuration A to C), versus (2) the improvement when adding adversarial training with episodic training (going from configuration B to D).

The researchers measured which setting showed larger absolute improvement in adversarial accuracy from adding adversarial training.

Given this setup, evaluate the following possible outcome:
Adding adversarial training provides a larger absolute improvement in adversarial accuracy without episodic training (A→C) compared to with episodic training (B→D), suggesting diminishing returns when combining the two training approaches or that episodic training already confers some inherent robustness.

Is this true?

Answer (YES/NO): NO